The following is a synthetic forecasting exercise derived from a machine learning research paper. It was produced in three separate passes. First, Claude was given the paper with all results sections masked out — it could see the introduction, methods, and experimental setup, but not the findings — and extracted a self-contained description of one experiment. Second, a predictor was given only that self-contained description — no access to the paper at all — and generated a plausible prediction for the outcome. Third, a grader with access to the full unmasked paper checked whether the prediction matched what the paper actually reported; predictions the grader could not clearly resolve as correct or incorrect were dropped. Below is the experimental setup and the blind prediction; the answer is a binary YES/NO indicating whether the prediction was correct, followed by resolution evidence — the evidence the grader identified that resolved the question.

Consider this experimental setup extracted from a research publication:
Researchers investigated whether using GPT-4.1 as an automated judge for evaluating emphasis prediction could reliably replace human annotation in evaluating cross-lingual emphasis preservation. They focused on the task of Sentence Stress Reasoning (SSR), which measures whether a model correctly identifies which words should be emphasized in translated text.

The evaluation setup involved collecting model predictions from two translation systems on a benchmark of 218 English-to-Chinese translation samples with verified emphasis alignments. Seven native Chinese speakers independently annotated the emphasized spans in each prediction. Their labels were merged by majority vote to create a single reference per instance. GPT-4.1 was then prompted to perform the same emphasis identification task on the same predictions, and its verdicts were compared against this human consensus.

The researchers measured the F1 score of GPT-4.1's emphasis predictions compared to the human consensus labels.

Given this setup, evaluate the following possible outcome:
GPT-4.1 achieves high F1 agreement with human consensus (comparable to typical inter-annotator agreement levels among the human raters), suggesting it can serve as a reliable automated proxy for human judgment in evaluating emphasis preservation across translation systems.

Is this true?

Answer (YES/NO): YES